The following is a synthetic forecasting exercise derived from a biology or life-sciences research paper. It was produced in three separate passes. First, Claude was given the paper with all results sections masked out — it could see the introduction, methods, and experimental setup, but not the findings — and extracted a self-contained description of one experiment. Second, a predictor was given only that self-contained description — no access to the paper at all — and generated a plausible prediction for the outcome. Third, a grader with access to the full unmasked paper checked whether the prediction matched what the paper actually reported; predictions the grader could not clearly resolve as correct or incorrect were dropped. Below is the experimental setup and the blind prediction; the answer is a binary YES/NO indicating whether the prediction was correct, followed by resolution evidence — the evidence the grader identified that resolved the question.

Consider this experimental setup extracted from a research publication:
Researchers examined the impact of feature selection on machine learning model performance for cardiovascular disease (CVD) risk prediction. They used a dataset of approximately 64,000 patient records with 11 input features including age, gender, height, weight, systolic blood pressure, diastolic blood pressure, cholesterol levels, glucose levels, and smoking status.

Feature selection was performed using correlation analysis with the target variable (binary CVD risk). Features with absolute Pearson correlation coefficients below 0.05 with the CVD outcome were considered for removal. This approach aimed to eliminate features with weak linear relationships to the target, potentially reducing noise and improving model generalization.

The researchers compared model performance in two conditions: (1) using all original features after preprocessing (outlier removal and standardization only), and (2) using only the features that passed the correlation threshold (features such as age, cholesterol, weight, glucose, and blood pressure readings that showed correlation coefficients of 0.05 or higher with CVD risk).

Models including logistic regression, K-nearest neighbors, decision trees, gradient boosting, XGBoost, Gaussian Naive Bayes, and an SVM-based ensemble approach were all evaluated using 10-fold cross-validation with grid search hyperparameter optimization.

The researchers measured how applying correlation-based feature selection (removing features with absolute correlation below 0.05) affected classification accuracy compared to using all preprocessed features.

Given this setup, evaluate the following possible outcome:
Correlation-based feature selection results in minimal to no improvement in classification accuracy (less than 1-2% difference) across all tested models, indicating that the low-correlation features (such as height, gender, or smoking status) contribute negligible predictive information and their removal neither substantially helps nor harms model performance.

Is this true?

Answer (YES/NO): YES